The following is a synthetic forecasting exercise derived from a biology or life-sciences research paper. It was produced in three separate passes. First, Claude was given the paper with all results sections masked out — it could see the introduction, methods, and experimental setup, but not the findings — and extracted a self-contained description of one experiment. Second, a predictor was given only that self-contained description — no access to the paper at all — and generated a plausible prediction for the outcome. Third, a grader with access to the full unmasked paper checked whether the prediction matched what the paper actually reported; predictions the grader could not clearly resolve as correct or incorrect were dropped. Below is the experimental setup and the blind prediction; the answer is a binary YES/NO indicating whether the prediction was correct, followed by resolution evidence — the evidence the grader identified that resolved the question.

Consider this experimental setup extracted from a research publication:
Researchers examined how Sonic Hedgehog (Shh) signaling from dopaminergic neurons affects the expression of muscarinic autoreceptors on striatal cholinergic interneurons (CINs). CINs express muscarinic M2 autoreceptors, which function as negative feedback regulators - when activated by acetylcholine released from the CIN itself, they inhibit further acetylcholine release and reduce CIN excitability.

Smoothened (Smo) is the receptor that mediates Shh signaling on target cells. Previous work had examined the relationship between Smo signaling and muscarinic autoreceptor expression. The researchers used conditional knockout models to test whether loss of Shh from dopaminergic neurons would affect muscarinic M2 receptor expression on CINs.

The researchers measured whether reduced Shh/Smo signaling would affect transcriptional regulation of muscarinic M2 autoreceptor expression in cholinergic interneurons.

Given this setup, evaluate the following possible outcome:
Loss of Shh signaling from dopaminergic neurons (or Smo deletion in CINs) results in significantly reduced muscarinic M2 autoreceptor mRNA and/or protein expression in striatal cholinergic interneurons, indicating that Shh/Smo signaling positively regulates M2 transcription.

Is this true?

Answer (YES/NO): NO